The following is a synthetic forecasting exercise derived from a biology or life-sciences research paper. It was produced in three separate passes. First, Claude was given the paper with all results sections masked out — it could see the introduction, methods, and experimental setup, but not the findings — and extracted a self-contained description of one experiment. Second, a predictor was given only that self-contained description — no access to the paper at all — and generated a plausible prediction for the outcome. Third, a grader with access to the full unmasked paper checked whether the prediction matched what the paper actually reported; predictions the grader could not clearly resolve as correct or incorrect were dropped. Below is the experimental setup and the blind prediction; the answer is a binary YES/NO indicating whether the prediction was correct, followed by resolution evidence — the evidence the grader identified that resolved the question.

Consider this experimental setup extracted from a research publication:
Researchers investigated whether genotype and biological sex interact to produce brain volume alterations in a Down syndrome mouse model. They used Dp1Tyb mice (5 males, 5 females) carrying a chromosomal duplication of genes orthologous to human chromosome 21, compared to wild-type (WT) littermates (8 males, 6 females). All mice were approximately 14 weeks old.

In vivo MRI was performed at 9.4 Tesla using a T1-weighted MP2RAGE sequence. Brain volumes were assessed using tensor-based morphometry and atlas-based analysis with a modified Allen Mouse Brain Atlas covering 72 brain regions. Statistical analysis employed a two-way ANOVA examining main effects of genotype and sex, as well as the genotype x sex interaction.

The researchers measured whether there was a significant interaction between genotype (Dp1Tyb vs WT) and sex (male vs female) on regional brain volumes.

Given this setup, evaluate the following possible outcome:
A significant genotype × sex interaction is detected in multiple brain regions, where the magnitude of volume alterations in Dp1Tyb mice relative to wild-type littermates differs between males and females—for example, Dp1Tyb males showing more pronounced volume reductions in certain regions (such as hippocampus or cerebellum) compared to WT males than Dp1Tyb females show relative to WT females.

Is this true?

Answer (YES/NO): NO